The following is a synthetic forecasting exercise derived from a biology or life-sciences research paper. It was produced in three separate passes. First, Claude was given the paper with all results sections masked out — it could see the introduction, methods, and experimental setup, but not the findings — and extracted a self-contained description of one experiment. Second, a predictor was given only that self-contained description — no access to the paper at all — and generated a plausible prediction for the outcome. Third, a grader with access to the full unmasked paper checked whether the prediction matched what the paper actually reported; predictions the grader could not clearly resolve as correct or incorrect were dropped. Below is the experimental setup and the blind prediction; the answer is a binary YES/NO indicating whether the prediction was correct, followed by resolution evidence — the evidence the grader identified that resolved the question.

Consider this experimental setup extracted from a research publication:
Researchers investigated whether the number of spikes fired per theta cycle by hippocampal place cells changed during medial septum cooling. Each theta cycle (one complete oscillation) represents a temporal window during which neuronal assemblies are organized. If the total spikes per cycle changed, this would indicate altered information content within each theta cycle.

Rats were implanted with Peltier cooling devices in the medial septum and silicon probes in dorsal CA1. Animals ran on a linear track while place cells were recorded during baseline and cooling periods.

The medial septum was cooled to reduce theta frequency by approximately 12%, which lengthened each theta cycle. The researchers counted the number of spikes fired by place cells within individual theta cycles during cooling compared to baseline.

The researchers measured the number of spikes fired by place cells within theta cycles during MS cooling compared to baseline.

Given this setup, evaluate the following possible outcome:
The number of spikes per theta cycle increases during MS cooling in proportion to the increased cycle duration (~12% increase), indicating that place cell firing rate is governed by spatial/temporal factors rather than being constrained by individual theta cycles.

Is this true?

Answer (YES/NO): NO